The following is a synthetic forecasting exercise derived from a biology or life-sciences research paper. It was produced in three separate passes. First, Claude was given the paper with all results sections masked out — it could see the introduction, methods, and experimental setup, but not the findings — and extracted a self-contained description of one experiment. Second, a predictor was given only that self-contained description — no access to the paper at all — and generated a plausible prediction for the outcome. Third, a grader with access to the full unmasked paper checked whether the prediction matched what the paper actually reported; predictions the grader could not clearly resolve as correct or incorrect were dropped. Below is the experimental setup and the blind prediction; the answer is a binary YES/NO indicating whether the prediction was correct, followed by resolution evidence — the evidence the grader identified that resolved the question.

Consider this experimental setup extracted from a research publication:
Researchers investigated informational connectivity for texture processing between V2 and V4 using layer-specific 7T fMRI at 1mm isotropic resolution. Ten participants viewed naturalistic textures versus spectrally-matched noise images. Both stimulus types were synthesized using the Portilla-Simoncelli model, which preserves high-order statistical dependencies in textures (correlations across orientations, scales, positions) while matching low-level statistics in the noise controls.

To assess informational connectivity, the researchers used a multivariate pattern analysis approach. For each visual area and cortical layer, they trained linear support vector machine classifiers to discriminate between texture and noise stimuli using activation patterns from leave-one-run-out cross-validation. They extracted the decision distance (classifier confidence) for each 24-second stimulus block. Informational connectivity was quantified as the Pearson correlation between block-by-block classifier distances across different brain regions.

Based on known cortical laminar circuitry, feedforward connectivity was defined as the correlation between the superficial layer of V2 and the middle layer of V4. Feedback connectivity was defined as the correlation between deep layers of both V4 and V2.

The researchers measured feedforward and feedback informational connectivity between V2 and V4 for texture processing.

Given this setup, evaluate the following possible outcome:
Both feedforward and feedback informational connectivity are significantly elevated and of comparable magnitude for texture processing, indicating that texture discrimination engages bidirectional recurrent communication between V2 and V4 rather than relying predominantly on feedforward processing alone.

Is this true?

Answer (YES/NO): NO